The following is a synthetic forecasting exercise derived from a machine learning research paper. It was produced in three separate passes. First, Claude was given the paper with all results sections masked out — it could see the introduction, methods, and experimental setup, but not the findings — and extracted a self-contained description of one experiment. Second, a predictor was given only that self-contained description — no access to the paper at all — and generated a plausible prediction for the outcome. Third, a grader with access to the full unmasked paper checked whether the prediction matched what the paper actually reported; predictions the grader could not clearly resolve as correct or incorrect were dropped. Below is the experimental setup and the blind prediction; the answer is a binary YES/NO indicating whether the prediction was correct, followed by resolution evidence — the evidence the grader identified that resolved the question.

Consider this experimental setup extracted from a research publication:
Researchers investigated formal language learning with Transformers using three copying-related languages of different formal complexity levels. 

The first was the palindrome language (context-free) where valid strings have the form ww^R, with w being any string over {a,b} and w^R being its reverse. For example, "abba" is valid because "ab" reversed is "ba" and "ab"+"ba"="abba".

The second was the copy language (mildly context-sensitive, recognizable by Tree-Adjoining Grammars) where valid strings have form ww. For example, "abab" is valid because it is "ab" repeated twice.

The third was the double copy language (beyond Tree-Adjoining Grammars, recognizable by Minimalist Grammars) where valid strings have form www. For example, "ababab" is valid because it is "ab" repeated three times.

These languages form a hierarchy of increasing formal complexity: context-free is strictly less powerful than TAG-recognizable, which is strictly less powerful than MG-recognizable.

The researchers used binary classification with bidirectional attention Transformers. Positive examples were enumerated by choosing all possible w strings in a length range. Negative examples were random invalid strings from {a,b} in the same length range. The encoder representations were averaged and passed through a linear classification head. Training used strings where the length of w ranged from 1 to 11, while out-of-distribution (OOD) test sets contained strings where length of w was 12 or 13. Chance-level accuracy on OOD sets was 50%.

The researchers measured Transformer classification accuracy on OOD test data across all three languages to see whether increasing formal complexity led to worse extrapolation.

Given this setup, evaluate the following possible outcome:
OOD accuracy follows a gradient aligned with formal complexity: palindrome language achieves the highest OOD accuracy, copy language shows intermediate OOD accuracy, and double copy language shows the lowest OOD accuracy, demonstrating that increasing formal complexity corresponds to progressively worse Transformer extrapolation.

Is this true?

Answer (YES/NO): NO